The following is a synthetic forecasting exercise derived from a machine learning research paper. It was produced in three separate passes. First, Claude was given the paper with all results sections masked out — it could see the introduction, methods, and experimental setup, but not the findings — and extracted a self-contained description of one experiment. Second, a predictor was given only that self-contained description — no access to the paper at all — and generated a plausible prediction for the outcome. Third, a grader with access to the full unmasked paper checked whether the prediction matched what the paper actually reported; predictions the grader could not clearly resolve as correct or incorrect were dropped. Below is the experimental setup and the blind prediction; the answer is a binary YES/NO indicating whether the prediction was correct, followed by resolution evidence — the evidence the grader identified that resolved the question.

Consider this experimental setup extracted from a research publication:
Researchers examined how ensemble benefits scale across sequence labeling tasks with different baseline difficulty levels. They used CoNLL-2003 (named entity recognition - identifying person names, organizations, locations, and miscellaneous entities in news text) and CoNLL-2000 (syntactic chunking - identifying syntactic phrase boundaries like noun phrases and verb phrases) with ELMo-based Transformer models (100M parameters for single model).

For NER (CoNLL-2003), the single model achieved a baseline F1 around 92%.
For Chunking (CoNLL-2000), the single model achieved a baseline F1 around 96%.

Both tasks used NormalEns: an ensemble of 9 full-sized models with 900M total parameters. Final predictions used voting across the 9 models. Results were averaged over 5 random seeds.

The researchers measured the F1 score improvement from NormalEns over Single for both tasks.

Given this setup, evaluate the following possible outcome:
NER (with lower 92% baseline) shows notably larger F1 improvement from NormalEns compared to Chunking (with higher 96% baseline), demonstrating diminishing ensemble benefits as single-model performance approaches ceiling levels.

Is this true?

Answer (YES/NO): YES